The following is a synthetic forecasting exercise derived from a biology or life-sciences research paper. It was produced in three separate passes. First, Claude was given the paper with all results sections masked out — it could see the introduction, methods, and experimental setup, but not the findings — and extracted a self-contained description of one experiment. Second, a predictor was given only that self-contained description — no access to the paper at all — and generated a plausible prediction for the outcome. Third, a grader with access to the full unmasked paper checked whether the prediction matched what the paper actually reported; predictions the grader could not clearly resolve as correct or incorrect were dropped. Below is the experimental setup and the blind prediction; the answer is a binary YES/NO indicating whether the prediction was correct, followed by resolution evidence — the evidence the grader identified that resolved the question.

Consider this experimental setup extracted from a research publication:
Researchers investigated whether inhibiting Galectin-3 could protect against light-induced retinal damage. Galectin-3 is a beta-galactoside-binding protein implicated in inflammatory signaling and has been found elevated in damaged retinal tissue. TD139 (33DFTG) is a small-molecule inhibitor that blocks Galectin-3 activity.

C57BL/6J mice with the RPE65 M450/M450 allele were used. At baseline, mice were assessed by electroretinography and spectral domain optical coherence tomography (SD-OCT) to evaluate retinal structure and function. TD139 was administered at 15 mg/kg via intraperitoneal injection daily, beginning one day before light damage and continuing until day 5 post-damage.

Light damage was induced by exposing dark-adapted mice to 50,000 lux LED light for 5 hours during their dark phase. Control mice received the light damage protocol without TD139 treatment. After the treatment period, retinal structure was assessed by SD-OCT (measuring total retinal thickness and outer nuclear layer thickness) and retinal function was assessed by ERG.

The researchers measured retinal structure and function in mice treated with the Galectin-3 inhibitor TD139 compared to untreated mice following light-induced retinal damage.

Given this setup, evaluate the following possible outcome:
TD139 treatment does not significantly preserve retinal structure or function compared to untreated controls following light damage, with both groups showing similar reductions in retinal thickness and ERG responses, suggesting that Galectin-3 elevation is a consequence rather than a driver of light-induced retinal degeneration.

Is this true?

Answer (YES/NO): NO